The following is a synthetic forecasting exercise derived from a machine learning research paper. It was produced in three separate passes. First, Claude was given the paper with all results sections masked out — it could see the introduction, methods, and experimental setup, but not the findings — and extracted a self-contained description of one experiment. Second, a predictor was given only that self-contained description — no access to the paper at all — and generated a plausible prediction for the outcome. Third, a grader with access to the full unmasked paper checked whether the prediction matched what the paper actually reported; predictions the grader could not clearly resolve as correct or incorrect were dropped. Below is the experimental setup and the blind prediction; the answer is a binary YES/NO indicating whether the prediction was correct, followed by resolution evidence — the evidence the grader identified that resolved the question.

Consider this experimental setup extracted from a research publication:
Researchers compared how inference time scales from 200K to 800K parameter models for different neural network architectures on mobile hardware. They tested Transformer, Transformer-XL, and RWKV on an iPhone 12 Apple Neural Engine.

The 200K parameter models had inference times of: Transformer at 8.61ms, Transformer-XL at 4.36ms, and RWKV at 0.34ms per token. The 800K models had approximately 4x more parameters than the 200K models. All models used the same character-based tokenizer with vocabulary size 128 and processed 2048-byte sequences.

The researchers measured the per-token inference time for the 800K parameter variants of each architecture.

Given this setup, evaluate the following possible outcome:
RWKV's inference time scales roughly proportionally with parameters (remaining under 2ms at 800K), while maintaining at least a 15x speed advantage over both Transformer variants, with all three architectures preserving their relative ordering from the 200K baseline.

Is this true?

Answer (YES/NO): NO